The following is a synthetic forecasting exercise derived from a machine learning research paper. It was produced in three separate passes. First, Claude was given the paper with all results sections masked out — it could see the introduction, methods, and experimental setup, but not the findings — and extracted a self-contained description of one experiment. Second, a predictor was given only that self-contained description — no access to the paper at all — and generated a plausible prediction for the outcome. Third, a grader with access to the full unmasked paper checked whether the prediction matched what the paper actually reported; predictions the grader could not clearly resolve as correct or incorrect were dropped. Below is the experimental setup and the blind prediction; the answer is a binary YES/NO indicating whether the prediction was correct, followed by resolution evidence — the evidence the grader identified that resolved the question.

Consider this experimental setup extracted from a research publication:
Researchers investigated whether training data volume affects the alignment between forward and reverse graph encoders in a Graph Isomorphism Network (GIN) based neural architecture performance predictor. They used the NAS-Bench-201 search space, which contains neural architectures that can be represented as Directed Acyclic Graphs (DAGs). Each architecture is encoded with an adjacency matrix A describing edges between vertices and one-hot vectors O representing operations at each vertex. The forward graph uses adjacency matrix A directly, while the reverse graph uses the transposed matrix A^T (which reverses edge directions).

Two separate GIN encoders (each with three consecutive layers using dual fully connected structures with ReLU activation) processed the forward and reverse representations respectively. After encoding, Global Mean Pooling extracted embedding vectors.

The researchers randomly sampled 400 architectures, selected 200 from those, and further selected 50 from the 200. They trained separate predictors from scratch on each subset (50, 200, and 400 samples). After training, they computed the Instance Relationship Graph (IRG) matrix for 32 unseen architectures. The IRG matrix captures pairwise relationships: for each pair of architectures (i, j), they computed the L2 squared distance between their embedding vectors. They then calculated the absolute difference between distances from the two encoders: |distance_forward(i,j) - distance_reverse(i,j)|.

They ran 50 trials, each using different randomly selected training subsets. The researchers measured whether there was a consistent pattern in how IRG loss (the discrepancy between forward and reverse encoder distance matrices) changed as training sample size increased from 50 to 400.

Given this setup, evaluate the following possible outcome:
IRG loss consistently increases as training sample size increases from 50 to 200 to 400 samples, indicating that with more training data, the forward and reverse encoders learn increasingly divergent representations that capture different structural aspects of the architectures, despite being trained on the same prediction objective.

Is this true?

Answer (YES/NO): NO